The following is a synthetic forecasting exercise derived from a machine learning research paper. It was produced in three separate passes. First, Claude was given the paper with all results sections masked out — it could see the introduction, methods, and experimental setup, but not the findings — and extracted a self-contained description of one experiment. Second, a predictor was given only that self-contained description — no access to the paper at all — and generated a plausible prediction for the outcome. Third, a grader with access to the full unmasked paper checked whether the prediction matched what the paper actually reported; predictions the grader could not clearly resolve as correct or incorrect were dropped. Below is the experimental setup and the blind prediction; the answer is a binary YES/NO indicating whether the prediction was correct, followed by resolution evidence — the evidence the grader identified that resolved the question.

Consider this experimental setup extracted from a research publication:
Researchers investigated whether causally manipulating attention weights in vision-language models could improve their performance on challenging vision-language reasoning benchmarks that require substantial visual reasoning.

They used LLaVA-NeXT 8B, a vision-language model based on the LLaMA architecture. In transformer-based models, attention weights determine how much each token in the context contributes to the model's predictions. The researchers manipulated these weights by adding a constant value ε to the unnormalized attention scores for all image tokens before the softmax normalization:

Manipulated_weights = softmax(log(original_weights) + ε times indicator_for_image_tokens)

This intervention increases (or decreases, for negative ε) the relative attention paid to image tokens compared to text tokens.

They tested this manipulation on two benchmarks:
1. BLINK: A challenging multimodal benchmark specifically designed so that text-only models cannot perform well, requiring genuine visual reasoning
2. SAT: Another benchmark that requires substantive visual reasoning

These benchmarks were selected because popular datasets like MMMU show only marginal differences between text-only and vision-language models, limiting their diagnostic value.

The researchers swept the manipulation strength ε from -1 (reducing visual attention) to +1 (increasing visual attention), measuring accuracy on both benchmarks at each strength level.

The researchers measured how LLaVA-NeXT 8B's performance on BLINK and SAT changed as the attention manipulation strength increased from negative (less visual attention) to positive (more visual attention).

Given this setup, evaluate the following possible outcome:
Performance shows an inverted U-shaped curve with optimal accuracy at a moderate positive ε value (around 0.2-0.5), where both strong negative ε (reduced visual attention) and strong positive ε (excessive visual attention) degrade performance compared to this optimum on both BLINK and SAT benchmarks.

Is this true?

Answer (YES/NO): NO